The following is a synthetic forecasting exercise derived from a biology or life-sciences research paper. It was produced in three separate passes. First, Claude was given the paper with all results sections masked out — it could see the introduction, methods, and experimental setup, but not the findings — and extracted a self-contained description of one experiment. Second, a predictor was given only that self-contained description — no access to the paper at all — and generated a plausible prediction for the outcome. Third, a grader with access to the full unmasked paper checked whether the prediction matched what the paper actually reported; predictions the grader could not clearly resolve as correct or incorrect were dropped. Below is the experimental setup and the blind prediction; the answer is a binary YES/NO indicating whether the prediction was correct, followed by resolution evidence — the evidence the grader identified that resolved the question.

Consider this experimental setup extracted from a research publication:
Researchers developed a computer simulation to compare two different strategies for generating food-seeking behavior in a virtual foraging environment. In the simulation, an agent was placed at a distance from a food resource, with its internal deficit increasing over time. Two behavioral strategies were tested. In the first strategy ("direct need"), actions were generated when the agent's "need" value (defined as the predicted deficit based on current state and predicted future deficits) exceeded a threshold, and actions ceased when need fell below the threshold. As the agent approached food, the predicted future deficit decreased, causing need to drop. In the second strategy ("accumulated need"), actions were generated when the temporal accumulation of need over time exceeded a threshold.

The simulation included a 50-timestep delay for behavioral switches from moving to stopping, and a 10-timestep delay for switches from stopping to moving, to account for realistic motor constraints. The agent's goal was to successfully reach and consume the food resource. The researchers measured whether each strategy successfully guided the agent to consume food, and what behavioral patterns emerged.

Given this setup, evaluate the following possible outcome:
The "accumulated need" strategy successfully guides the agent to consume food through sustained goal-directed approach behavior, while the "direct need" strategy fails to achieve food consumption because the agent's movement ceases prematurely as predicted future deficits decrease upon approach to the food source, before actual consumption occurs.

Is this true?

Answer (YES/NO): NO